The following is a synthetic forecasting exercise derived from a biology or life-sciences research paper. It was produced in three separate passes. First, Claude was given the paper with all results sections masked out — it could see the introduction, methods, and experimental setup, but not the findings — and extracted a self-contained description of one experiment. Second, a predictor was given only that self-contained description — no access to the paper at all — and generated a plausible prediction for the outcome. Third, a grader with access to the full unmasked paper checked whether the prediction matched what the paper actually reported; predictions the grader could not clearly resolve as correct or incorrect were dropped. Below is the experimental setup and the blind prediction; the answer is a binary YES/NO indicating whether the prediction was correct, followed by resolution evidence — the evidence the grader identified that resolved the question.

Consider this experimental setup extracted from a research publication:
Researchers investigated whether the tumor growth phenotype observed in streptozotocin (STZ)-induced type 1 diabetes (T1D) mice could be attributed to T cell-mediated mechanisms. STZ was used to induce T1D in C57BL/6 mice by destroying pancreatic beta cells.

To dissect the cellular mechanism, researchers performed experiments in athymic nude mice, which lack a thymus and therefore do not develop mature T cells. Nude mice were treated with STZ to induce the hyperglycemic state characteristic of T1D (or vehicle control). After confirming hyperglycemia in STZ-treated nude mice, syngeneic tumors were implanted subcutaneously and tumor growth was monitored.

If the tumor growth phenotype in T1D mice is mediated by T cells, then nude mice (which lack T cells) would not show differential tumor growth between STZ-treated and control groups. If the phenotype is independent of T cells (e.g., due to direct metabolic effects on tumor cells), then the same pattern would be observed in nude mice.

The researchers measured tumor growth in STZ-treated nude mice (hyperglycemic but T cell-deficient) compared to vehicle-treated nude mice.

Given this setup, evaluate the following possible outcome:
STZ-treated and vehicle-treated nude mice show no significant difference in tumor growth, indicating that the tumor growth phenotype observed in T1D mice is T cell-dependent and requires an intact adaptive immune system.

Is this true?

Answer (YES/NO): YES